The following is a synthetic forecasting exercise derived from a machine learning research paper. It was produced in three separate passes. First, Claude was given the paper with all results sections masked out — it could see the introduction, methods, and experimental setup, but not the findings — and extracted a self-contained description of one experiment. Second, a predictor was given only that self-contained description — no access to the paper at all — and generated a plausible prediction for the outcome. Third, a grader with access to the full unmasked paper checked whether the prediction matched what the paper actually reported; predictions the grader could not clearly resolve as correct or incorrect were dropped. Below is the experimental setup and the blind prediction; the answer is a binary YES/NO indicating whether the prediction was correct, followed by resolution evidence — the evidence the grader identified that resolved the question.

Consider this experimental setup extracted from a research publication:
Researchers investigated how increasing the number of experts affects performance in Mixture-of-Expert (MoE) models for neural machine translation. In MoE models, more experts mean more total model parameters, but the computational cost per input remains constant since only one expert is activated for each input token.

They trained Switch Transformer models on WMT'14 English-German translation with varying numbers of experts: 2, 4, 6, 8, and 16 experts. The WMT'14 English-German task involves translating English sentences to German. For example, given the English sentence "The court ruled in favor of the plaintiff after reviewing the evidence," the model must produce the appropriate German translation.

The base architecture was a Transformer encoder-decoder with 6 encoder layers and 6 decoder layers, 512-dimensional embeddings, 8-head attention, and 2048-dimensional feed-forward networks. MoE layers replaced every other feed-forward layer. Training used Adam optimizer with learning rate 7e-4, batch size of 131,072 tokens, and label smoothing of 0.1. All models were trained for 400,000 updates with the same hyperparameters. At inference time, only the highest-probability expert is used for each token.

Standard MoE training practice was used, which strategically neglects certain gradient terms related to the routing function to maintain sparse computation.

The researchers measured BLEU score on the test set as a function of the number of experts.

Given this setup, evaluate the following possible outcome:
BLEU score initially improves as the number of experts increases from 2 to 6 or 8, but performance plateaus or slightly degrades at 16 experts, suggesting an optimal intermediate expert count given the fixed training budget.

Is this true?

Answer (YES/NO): NO